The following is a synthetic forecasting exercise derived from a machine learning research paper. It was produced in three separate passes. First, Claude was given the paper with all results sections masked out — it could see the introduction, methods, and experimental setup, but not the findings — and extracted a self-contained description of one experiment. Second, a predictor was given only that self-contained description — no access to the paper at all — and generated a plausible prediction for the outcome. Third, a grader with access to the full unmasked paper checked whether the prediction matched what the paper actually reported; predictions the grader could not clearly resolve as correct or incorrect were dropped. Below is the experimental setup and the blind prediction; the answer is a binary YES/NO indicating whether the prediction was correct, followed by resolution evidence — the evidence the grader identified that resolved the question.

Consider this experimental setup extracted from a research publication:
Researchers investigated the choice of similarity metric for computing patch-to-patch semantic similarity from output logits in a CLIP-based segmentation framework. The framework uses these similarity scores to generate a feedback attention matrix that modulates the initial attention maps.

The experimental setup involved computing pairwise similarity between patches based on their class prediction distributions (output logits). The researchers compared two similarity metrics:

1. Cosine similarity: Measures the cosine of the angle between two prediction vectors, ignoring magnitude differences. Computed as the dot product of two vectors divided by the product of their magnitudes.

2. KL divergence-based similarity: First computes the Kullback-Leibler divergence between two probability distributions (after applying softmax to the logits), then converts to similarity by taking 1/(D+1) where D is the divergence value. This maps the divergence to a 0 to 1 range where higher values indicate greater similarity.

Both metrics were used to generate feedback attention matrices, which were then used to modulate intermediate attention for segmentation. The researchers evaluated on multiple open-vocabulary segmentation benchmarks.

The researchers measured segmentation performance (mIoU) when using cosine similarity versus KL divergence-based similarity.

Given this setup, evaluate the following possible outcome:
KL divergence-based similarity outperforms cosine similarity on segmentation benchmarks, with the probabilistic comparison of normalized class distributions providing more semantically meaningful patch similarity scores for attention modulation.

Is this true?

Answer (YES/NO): YES